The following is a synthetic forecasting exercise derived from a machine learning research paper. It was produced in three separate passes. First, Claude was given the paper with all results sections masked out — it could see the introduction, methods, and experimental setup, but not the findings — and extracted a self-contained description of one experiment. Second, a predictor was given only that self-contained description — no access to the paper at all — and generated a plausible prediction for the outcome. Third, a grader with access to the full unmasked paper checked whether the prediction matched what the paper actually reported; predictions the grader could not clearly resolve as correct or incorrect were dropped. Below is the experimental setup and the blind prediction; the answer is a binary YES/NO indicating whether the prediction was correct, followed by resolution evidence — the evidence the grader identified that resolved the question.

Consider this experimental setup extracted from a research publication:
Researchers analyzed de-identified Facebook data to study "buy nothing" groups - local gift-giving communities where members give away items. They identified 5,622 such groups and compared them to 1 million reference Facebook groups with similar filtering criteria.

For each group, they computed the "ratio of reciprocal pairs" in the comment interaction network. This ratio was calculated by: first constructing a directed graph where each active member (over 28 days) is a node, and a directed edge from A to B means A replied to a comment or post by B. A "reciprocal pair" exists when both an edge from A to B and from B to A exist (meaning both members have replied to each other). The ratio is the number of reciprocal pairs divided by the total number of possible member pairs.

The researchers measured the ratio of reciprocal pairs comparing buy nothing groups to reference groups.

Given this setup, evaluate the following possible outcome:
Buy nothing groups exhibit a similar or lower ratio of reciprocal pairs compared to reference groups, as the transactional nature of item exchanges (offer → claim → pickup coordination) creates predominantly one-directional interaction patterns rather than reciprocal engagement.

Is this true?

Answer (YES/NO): NO